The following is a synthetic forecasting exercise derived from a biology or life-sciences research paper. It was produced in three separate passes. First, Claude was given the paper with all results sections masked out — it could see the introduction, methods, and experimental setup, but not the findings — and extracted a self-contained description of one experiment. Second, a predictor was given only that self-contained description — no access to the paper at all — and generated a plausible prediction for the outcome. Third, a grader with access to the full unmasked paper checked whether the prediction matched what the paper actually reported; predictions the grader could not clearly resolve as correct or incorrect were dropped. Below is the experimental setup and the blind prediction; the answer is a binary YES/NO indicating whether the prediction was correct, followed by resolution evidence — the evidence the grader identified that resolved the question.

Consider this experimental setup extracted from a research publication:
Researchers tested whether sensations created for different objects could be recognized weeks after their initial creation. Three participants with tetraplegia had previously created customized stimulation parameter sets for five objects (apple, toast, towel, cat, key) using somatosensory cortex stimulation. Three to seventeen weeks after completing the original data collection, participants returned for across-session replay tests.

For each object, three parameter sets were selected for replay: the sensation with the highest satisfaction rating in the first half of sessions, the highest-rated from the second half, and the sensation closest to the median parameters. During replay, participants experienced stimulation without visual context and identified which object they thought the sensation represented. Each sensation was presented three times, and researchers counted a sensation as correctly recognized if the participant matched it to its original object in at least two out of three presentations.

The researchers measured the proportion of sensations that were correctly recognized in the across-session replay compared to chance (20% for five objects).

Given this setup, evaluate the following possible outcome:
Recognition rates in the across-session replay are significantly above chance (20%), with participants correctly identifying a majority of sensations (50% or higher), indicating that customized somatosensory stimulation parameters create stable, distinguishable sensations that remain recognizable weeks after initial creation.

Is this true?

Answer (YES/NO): NO